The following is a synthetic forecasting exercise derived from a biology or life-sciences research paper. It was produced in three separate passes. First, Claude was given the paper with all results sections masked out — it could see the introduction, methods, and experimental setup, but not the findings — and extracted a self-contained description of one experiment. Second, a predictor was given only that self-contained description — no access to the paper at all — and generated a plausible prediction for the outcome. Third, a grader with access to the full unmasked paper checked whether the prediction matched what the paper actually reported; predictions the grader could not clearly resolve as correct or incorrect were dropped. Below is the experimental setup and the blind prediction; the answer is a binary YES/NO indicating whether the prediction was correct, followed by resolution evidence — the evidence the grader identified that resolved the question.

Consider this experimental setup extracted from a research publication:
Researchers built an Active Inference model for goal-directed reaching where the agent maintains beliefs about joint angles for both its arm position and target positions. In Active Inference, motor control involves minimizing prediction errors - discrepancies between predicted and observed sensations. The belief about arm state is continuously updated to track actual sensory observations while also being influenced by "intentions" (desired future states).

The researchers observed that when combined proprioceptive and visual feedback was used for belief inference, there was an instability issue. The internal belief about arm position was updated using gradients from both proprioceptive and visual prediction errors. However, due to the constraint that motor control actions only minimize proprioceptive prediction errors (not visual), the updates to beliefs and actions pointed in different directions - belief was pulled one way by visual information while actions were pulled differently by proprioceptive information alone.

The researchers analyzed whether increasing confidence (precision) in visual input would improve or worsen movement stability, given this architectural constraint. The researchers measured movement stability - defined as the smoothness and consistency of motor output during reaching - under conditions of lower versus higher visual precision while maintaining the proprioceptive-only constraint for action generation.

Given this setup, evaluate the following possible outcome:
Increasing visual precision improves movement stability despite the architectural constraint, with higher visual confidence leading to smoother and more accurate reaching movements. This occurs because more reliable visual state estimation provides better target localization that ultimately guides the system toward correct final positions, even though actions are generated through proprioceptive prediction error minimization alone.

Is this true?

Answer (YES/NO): NO